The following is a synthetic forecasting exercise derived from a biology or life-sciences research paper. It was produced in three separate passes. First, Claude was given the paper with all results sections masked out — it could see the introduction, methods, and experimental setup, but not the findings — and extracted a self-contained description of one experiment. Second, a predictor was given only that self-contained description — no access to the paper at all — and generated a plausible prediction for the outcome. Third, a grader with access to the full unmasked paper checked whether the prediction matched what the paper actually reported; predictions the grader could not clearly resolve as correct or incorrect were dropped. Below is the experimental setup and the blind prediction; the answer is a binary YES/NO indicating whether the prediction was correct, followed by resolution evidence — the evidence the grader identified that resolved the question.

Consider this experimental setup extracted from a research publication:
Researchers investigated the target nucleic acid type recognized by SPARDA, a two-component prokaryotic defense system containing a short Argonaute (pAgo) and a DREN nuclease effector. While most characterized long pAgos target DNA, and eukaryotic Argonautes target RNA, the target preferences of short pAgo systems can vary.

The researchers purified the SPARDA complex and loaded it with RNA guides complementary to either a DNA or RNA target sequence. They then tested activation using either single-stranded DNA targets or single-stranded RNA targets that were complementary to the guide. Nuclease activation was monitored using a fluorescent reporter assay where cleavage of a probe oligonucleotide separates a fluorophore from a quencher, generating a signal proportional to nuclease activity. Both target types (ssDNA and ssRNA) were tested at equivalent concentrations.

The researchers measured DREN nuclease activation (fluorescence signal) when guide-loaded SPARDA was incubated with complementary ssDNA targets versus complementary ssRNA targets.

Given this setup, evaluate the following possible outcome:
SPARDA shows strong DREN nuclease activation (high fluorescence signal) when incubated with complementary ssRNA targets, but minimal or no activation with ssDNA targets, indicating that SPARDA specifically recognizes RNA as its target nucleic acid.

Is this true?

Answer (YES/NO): NO